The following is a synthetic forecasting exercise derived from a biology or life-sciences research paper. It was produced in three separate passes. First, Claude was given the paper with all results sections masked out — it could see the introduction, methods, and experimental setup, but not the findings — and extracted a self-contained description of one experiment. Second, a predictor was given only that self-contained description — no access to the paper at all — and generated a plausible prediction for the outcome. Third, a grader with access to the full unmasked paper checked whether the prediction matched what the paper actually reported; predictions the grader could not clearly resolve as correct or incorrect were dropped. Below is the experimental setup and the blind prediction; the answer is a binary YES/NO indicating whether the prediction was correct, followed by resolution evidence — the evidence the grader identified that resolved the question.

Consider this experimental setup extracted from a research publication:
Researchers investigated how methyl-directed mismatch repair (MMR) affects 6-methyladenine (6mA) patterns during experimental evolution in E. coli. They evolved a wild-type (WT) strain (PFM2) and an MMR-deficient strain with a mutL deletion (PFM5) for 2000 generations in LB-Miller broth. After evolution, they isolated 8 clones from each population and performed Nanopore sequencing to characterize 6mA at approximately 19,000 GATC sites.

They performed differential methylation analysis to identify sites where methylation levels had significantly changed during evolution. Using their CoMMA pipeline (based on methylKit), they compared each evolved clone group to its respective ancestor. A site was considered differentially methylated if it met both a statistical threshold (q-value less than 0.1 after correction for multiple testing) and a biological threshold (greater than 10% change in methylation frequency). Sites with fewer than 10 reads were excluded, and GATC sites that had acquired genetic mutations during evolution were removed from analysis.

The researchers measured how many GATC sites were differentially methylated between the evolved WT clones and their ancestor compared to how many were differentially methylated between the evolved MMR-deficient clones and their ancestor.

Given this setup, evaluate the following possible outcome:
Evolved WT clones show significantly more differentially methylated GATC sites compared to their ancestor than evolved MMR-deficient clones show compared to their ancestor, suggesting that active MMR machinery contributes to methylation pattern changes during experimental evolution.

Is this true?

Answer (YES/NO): NO